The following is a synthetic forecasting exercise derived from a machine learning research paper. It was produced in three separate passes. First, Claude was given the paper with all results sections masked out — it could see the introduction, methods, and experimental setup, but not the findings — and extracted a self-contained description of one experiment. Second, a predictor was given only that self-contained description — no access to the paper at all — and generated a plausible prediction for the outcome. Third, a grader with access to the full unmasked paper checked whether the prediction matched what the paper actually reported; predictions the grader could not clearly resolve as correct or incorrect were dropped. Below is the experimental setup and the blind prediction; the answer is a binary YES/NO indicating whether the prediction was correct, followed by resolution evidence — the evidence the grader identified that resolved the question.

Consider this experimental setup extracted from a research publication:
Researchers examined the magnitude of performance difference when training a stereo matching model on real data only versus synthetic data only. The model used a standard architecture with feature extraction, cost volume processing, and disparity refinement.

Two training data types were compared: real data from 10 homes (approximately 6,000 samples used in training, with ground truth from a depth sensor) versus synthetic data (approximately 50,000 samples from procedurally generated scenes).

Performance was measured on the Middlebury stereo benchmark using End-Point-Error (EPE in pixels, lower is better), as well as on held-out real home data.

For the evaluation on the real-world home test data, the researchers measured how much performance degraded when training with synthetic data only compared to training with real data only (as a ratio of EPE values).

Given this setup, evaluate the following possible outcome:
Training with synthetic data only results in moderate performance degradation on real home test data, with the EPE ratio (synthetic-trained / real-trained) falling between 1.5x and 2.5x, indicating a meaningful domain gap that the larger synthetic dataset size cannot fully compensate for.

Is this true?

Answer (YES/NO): YES